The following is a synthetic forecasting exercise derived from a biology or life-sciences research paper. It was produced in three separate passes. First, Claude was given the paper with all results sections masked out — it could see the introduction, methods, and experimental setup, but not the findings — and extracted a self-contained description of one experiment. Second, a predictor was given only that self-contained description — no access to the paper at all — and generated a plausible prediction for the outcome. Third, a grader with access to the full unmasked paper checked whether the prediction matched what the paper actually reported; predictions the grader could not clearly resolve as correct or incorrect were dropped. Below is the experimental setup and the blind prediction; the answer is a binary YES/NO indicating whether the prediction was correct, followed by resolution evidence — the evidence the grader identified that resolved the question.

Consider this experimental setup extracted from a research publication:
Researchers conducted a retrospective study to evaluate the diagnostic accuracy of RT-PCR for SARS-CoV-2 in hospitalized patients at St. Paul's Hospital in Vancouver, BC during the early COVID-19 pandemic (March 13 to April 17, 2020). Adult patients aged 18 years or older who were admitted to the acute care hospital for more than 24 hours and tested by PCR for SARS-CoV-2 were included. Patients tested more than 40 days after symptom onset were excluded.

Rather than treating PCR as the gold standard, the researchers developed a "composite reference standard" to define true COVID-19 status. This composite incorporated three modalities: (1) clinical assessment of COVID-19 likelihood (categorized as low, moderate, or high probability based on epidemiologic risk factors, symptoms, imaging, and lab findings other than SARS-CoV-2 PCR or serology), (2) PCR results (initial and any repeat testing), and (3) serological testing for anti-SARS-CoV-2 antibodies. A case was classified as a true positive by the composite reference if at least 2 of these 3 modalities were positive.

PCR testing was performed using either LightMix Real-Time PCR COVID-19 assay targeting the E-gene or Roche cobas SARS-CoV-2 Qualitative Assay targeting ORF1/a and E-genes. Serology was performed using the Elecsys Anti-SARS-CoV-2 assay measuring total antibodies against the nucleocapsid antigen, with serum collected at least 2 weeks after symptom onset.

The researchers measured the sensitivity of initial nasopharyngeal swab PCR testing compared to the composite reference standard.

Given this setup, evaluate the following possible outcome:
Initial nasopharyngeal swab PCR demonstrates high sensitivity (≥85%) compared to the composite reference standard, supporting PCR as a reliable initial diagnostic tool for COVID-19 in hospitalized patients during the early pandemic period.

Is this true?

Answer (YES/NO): YES